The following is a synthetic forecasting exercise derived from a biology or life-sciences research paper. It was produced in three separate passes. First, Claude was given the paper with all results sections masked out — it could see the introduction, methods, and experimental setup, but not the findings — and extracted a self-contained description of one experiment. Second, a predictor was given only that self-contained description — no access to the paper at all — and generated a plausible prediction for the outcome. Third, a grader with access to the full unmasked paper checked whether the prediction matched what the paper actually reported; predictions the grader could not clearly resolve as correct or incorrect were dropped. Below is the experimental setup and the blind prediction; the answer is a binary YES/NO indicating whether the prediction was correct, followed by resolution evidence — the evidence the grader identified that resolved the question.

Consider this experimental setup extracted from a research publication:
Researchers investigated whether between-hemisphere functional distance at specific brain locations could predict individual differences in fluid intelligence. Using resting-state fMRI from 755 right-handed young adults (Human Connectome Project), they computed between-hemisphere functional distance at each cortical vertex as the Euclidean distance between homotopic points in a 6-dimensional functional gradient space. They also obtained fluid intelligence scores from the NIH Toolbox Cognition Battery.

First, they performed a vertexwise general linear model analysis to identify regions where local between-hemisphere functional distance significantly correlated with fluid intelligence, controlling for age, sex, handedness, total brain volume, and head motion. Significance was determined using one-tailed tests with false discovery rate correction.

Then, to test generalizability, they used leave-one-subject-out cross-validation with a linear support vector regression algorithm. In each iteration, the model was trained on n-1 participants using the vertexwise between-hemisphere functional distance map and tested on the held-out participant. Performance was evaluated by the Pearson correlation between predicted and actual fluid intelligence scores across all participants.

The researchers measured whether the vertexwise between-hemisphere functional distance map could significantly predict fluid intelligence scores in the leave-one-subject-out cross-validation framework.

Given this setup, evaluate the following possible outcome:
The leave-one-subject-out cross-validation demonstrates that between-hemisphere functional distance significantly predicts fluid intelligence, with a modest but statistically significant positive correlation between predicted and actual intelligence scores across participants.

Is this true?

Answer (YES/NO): YES